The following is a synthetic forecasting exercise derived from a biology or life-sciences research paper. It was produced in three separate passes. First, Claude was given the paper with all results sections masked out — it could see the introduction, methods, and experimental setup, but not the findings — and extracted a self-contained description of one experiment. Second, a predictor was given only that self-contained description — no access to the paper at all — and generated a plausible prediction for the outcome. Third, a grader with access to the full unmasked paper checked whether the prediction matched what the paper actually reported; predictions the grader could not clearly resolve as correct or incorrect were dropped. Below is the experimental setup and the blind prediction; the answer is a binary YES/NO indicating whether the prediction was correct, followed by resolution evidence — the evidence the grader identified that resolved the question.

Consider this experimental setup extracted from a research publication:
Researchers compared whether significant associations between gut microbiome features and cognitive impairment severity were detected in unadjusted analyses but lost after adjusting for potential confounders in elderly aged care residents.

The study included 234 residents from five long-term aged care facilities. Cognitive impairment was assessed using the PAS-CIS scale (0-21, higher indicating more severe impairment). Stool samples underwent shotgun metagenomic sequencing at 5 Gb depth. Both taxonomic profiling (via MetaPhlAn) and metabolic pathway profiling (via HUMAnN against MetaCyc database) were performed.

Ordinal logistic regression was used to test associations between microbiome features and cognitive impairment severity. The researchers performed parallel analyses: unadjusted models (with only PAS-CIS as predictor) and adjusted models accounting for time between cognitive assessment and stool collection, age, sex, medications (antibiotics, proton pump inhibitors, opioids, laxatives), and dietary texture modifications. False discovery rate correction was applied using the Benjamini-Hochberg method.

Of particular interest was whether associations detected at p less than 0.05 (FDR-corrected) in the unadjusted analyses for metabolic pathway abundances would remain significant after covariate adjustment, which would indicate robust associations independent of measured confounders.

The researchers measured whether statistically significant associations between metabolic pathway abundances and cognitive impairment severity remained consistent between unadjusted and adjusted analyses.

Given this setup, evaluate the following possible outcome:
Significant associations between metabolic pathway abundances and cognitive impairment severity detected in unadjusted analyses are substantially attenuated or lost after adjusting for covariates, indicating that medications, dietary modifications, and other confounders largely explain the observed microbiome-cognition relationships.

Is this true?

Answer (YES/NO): NO